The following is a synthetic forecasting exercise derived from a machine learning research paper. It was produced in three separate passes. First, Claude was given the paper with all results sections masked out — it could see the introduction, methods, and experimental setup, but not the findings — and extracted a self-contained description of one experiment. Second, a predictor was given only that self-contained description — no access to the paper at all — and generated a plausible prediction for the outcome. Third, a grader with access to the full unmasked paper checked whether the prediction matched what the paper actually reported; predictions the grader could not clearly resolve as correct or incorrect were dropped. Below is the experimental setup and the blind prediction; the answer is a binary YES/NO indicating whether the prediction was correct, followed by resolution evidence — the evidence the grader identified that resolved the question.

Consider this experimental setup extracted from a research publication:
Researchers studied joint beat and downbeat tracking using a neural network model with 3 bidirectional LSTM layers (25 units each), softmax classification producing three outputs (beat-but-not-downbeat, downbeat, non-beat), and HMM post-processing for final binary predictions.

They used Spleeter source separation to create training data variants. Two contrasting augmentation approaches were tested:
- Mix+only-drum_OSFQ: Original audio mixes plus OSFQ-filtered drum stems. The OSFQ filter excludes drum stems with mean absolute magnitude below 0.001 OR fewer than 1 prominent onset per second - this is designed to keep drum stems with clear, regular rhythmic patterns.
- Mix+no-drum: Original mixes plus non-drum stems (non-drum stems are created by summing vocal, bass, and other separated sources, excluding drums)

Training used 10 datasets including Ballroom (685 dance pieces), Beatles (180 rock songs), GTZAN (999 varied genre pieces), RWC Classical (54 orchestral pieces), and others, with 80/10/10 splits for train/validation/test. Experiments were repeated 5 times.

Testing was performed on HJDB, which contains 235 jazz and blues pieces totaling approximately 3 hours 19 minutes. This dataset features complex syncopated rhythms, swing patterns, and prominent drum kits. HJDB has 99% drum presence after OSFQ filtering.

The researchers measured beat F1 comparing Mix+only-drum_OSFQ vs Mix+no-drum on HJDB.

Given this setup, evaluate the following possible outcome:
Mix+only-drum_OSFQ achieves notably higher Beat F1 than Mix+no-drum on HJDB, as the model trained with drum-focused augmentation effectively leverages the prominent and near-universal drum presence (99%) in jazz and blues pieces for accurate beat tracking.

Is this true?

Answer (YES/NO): NO